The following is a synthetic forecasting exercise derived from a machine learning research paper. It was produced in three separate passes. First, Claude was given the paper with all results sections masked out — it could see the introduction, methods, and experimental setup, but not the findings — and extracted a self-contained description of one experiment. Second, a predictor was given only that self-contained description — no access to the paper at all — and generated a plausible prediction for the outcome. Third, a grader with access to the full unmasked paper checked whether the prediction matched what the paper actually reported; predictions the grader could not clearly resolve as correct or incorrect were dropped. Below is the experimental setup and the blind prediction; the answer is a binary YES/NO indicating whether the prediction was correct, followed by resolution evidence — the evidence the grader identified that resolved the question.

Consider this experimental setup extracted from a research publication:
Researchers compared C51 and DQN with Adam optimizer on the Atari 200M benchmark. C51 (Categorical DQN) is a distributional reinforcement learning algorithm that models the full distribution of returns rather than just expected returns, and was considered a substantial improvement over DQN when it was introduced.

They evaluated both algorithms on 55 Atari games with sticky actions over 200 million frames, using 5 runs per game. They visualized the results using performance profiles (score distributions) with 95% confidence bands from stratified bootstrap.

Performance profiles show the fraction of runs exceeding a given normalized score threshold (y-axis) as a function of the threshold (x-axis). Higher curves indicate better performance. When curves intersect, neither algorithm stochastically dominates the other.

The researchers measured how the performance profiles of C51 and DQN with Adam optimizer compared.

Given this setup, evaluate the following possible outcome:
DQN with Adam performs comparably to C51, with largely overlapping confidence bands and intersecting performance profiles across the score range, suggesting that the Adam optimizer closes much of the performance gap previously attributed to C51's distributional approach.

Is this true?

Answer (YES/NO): YES